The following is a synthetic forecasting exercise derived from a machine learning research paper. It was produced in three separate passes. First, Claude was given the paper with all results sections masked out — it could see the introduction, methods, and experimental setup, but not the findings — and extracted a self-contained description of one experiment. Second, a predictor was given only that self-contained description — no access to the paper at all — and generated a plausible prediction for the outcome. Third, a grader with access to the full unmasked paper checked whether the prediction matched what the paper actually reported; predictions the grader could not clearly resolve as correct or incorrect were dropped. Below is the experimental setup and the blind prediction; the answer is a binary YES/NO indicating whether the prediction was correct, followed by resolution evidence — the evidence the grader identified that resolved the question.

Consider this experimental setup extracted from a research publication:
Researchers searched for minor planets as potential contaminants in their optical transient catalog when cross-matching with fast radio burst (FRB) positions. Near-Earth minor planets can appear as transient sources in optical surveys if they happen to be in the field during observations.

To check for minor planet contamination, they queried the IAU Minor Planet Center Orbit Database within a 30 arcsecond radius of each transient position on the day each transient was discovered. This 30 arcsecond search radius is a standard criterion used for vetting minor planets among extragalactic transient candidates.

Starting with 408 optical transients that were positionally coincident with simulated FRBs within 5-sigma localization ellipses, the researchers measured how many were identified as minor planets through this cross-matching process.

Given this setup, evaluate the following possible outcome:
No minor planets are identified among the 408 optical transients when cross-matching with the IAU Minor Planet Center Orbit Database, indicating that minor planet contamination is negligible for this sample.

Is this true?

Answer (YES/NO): YES